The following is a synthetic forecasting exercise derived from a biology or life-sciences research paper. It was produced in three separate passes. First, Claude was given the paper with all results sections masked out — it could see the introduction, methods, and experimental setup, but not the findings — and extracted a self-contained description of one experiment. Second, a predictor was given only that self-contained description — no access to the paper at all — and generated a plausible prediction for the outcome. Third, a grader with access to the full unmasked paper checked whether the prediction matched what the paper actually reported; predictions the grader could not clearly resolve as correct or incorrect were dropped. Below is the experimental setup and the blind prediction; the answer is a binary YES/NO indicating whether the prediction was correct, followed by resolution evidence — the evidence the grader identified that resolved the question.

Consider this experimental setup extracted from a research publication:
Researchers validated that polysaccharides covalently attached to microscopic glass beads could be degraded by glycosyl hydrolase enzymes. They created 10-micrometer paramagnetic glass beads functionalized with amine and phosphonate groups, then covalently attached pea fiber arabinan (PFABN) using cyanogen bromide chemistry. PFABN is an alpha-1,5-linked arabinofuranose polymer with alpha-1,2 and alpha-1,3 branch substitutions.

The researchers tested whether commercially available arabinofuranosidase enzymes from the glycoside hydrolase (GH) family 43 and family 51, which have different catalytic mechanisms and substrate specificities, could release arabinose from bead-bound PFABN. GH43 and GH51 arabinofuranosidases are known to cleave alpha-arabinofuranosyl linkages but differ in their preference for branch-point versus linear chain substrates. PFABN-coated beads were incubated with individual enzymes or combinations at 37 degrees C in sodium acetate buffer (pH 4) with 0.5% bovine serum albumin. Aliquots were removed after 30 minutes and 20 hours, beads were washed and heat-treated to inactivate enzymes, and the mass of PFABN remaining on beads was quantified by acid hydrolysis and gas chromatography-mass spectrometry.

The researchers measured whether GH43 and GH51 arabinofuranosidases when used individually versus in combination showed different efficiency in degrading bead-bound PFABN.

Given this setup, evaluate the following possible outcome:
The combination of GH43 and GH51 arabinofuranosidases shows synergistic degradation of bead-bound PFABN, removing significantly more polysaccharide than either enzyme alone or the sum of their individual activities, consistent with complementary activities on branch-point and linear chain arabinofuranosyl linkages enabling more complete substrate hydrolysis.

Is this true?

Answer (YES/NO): NO